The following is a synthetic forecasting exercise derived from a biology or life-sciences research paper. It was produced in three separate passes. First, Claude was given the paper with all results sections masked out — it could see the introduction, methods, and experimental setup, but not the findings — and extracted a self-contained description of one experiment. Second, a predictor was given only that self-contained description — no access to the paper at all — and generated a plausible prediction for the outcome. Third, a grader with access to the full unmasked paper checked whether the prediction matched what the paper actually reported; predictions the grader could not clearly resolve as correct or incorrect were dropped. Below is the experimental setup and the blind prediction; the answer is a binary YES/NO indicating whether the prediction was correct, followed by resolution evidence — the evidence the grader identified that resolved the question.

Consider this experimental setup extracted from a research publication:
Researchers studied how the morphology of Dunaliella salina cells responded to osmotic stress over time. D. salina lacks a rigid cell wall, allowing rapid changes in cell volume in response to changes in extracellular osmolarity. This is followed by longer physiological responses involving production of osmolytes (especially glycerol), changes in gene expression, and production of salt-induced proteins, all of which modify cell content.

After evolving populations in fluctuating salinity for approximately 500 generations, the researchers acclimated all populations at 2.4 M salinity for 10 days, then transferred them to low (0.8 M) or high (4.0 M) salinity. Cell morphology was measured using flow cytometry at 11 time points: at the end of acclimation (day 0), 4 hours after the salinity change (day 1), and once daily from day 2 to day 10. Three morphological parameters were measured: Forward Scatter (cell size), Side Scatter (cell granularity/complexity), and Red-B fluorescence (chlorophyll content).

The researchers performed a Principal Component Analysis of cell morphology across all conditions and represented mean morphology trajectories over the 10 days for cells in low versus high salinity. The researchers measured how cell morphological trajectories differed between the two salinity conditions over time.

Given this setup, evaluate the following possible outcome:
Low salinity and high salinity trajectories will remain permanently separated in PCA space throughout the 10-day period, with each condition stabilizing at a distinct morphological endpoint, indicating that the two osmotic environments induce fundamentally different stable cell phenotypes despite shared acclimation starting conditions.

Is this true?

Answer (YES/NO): NO